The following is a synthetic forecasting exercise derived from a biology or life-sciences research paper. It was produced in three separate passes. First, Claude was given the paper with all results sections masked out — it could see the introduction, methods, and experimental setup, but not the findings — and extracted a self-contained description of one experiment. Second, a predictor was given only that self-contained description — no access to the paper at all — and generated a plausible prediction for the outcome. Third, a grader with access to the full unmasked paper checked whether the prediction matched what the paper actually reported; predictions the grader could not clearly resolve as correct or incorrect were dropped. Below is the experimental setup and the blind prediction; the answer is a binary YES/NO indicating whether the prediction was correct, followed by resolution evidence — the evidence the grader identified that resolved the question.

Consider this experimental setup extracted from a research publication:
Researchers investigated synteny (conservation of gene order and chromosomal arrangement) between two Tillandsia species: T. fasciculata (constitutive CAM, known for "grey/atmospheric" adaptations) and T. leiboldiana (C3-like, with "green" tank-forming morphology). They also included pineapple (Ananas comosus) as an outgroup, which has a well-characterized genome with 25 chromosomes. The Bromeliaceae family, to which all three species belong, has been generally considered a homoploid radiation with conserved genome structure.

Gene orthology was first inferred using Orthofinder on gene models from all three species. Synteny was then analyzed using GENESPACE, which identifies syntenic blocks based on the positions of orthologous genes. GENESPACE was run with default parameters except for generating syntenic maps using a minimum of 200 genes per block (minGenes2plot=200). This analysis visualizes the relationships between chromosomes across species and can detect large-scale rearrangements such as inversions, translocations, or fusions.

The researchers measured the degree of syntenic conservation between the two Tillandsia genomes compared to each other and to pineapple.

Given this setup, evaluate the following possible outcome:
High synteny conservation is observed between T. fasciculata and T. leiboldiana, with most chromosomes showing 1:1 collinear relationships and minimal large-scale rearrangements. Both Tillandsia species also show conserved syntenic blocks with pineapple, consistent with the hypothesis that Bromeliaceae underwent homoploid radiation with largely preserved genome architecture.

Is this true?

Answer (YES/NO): NO